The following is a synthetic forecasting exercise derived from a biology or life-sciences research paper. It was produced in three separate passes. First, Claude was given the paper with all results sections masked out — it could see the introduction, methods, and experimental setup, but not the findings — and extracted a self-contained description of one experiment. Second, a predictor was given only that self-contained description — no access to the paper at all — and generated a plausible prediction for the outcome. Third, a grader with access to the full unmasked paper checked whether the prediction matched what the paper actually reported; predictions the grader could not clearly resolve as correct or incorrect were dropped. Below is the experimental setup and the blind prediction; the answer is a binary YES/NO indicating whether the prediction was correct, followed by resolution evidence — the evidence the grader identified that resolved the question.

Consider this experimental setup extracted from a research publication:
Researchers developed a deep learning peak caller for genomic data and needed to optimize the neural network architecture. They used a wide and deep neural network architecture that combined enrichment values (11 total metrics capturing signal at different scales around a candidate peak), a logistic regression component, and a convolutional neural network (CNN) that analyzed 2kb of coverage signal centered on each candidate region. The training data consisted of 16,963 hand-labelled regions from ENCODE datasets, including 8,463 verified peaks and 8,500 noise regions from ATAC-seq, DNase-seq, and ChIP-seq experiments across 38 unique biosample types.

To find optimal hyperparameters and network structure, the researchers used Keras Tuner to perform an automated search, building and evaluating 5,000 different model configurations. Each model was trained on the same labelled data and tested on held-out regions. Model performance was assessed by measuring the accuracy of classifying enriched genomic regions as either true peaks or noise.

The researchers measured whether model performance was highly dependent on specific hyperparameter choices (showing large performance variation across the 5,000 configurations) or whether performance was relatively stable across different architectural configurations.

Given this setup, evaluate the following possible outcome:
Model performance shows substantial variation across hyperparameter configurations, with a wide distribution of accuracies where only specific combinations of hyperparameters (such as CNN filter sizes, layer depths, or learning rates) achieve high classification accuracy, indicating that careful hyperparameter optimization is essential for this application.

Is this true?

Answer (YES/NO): NO